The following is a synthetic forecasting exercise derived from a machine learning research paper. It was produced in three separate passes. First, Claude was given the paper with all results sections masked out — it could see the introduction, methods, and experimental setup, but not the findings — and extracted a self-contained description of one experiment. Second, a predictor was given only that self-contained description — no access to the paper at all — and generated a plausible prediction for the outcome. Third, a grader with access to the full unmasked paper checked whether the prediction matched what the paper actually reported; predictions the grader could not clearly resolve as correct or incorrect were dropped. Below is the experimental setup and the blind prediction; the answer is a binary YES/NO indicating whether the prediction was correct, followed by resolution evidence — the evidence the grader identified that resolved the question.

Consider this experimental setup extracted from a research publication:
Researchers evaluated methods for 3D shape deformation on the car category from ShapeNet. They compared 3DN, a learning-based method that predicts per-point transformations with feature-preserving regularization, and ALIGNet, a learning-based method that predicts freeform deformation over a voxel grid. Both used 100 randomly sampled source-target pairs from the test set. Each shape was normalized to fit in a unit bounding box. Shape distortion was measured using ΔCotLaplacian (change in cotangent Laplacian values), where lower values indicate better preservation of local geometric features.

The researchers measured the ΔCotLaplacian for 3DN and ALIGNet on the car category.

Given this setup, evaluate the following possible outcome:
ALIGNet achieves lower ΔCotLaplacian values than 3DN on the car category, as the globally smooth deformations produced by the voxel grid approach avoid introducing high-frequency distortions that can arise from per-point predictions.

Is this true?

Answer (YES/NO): YES